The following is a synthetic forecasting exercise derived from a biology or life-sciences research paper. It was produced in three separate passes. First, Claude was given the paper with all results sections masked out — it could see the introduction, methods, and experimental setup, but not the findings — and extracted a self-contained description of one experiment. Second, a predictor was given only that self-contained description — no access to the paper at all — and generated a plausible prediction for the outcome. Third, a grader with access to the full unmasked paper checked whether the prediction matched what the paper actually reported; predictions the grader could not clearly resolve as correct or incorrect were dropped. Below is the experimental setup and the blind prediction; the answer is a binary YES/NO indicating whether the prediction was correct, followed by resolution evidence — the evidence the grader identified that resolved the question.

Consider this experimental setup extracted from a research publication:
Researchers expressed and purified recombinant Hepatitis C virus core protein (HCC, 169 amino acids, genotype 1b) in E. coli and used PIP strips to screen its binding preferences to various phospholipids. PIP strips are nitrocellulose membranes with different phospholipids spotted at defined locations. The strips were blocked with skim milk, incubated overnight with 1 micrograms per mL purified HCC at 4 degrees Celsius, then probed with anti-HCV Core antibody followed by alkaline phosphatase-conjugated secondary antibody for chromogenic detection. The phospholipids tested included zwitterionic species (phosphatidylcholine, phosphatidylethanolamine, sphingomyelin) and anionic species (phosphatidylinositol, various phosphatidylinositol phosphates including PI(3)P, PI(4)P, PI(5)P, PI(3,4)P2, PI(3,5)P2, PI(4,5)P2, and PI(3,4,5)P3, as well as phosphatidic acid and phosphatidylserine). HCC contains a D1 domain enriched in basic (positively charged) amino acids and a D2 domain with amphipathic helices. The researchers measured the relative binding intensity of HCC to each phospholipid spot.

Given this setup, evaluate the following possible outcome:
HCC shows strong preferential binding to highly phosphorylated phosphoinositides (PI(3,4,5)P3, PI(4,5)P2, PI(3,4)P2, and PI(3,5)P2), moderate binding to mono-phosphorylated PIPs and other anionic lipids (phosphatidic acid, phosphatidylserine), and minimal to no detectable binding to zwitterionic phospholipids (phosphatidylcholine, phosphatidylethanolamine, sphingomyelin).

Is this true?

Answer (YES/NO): NO